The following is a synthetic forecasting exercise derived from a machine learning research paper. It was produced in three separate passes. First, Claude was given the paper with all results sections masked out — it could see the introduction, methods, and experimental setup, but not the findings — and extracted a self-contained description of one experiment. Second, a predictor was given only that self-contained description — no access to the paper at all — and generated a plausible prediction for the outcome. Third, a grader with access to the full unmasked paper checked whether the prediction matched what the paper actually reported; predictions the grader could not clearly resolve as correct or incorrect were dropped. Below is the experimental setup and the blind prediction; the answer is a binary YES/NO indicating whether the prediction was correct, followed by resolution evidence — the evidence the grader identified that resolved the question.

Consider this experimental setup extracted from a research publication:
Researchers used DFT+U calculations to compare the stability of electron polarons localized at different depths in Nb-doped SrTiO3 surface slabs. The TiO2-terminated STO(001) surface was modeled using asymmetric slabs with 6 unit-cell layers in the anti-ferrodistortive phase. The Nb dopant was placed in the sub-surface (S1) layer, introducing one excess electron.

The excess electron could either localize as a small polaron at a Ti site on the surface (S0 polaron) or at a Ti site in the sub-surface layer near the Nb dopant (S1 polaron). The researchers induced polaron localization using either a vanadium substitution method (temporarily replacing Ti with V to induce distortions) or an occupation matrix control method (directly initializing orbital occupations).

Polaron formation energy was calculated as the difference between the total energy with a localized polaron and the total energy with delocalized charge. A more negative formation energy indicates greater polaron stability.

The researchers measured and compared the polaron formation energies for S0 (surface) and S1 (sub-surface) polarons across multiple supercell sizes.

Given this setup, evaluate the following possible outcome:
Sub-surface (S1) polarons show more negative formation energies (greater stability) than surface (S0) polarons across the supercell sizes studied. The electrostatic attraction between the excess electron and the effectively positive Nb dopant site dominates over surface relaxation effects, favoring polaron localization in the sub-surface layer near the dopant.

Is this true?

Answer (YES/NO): NO